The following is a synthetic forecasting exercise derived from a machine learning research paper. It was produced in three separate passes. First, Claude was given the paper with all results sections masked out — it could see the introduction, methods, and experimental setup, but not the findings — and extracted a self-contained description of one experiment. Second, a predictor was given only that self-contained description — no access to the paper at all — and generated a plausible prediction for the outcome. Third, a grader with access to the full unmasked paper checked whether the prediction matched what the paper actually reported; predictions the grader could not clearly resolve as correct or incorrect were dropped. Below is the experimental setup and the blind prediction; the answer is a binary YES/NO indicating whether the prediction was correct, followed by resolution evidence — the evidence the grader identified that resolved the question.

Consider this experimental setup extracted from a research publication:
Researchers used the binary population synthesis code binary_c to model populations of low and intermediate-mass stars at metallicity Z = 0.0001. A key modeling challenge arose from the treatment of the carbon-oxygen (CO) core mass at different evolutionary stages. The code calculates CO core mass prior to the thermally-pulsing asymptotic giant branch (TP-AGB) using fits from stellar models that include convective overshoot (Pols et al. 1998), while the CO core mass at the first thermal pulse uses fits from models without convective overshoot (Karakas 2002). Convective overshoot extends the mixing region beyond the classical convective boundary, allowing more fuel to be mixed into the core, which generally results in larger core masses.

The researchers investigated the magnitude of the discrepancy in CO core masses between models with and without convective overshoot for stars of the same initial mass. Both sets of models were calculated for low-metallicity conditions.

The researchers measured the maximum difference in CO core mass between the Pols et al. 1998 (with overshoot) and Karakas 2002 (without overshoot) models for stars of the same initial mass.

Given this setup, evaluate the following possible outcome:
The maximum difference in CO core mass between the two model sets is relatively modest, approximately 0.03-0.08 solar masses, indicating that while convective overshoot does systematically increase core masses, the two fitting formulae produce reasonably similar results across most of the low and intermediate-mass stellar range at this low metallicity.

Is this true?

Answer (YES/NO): NO